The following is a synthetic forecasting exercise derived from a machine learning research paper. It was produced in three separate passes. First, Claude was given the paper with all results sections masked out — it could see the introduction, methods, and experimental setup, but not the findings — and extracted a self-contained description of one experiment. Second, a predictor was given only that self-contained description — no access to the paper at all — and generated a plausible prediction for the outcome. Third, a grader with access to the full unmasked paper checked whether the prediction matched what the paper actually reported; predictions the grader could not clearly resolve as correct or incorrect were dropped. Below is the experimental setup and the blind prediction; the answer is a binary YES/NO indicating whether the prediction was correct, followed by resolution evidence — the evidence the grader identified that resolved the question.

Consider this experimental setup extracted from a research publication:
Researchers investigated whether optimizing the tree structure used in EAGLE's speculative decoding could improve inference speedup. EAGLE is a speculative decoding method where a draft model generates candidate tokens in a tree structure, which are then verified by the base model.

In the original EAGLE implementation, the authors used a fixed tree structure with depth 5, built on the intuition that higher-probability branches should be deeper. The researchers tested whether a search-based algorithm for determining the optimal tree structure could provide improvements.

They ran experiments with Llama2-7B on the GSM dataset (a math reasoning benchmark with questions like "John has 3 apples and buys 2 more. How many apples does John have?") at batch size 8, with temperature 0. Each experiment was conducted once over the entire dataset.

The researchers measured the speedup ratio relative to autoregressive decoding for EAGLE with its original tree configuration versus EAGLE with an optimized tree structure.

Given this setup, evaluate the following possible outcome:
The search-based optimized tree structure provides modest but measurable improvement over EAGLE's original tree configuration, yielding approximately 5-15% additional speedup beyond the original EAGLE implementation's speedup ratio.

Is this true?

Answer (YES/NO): YES